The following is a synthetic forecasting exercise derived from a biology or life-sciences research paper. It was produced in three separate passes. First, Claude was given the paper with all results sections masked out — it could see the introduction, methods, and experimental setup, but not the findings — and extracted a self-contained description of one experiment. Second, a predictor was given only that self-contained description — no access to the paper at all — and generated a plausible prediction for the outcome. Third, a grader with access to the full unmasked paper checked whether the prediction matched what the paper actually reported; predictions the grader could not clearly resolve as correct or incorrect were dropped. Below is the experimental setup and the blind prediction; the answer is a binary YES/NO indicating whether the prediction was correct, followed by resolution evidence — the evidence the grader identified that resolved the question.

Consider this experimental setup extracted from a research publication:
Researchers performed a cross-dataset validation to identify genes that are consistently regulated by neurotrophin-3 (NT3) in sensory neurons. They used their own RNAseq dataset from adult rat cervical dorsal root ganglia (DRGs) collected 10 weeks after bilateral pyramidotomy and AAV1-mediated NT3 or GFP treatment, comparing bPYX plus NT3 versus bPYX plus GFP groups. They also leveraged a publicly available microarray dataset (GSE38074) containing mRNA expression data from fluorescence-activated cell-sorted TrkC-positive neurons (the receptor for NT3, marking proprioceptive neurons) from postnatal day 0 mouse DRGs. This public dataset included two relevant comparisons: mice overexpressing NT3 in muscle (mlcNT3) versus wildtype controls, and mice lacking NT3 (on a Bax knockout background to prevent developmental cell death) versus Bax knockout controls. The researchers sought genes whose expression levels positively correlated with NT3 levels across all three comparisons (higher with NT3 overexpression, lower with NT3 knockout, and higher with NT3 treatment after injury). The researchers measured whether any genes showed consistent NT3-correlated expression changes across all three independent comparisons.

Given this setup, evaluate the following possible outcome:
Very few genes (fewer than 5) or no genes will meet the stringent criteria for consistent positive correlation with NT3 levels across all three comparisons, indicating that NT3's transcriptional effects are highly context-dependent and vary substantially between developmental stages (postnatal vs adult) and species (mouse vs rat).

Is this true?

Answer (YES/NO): NO